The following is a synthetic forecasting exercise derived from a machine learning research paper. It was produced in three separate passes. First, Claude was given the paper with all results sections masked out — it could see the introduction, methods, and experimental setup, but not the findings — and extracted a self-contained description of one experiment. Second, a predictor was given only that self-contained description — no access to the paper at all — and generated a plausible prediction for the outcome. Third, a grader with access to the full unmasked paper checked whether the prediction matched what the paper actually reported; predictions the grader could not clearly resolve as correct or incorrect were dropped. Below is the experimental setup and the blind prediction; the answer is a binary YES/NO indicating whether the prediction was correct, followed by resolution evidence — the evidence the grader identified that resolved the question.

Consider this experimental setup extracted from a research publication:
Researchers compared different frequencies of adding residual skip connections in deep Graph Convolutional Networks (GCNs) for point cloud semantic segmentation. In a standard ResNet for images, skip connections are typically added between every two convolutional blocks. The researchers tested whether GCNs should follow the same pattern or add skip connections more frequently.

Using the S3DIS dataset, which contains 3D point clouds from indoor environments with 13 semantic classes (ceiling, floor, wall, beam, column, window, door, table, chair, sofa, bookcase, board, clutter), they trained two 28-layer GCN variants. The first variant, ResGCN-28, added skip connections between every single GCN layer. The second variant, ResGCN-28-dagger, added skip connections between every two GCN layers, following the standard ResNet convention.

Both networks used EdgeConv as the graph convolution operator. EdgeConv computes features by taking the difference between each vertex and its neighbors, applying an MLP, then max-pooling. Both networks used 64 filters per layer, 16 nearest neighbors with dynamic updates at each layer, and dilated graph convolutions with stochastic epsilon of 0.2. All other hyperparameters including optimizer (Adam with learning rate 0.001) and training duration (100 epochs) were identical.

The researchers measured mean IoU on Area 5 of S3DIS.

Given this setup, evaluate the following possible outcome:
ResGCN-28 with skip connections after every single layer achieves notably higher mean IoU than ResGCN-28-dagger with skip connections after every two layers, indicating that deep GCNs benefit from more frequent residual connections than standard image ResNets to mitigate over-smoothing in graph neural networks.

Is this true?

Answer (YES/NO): NO